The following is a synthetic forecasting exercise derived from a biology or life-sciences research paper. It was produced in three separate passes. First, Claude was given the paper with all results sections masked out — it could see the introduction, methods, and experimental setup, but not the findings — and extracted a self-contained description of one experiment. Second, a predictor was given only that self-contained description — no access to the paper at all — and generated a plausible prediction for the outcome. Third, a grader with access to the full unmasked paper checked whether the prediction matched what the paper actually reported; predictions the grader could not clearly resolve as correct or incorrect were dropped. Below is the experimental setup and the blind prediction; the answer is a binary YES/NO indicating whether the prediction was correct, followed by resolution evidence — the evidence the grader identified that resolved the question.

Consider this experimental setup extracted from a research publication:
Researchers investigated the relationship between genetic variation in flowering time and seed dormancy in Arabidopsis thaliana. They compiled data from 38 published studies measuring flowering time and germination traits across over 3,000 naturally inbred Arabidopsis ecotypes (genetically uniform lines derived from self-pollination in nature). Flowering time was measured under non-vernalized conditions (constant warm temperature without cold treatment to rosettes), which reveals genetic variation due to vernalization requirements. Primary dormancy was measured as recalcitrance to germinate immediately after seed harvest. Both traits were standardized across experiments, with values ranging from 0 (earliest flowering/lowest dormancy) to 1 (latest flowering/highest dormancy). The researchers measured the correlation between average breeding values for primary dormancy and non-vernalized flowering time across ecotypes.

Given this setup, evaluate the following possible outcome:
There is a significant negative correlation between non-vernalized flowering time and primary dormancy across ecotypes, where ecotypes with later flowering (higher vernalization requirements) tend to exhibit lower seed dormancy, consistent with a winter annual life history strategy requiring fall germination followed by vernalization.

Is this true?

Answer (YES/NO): YES